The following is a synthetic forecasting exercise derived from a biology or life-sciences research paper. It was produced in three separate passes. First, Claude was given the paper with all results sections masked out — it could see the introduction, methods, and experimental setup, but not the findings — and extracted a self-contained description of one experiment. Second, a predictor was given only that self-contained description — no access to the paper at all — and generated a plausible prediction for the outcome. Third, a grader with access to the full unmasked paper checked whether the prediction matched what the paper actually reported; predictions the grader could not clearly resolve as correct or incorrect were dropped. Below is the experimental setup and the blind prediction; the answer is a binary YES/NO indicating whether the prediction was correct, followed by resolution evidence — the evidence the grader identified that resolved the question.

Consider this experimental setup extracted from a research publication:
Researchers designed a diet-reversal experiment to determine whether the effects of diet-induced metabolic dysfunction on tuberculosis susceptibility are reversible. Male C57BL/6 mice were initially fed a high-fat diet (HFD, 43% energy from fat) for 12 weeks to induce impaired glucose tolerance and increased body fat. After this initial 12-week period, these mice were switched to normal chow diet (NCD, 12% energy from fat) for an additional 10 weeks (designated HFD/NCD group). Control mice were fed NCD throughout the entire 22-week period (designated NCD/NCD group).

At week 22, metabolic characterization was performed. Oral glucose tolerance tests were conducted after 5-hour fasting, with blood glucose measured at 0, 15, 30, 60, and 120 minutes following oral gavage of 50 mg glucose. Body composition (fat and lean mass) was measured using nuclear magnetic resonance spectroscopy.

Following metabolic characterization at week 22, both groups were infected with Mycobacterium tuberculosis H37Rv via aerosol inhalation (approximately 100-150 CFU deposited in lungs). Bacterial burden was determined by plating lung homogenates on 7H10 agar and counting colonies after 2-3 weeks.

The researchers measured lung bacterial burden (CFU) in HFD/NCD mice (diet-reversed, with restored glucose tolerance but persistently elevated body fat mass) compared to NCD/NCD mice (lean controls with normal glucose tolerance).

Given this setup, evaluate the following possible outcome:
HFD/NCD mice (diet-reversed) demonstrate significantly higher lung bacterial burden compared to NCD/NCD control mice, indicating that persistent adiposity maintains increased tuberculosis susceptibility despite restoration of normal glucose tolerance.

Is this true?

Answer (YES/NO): NO